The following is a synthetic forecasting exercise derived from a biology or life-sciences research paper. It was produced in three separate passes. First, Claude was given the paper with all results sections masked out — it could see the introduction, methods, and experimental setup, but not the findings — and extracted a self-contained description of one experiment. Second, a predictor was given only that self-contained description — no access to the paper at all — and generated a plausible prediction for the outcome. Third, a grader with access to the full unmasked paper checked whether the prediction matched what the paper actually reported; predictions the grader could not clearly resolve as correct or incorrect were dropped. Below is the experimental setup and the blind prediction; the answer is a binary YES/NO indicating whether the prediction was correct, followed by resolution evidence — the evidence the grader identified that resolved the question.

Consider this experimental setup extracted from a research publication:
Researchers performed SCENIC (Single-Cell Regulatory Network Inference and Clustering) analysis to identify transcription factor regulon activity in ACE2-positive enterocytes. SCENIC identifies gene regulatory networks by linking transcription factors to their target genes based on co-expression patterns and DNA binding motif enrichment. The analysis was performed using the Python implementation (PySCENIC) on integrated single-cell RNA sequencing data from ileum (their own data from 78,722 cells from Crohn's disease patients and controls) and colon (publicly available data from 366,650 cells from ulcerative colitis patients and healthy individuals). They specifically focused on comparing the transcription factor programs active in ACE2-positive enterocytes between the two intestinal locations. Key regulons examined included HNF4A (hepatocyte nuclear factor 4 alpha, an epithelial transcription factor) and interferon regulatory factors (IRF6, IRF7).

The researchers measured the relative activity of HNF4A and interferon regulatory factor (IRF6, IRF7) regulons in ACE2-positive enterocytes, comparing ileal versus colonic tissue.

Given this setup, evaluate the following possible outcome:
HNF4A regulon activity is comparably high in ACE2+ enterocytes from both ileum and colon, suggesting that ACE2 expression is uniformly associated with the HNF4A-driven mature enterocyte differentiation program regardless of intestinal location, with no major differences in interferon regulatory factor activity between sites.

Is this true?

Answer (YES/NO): NO